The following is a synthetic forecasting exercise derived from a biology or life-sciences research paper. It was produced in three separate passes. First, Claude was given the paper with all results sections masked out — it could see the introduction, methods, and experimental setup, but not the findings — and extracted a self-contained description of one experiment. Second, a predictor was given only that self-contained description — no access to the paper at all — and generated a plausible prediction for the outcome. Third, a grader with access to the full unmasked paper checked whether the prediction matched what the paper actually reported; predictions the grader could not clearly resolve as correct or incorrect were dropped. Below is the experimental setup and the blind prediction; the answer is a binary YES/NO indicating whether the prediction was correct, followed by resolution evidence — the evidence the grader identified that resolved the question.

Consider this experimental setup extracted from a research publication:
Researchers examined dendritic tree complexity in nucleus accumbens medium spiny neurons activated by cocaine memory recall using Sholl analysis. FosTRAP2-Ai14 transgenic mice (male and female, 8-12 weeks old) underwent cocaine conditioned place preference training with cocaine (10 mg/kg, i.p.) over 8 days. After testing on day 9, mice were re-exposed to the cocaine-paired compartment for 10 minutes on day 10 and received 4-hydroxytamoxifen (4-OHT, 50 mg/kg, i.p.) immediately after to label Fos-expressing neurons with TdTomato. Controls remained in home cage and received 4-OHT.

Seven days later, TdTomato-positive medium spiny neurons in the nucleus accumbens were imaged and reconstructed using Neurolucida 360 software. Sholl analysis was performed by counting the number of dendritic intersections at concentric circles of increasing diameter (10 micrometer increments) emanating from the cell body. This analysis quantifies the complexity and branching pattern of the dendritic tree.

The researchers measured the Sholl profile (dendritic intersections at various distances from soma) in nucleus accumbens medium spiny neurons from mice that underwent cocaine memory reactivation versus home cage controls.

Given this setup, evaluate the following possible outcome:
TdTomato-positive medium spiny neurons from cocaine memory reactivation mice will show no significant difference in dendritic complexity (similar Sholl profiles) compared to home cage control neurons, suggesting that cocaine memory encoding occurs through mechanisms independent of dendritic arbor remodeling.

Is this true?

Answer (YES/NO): NO